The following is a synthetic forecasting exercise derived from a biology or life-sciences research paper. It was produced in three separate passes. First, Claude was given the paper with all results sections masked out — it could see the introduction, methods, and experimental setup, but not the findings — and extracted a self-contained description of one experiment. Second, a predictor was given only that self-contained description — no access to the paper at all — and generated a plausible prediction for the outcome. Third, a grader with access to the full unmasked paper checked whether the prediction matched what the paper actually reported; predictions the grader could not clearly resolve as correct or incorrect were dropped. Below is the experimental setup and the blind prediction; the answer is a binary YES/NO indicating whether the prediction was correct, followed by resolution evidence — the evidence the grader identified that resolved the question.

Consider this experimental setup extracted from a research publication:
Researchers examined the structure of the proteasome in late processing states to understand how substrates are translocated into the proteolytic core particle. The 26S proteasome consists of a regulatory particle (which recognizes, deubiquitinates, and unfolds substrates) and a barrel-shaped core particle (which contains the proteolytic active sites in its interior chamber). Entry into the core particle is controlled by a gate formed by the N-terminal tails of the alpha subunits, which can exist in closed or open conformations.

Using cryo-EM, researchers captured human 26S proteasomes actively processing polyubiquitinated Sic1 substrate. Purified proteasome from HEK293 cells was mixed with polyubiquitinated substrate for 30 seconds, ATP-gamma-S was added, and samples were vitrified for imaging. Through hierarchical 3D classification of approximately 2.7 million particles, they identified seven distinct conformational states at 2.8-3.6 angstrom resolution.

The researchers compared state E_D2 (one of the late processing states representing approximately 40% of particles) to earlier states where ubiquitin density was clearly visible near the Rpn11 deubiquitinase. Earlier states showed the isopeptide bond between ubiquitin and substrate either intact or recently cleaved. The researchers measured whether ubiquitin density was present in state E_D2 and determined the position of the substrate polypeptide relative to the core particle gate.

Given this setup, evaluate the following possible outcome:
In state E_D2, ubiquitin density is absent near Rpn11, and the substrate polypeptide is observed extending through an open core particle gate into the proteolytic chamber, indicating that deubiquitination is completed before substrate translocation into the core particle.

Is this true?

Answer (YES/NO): YES